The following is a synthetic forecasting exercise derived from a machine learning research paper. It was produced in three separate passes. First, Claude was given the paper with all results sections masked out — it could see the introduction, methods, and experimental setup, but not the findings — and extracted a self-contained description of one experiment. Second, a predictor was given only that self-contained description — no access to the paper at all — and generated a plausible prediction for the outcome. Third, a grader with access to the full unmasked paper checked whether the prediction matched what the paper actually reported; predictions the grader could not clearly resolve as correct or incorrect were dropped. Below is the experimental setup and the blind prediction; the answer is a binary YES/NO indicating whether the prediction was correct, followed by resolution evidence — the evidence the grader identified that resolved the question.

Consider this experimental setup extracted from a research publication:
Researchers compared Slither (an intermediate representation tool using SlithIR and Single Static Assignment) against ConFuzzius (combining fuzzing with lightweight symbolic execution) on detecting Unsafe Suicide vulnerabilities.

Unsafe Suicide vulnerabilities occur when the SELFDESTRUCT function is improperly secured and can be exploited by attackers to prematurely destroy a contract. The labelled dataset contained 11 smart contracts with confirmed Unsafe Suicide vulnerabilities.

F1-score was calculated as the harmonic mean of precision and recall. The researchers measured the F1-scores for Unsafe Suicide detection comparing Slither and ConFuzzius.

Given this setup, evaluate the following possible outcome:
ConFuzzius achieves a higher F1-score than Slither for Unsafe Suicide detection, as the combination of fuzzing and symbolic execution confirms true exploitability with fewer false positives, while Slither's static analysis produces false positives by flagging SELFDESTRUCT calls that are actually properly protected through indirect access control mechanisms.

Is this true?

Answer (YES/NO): NO